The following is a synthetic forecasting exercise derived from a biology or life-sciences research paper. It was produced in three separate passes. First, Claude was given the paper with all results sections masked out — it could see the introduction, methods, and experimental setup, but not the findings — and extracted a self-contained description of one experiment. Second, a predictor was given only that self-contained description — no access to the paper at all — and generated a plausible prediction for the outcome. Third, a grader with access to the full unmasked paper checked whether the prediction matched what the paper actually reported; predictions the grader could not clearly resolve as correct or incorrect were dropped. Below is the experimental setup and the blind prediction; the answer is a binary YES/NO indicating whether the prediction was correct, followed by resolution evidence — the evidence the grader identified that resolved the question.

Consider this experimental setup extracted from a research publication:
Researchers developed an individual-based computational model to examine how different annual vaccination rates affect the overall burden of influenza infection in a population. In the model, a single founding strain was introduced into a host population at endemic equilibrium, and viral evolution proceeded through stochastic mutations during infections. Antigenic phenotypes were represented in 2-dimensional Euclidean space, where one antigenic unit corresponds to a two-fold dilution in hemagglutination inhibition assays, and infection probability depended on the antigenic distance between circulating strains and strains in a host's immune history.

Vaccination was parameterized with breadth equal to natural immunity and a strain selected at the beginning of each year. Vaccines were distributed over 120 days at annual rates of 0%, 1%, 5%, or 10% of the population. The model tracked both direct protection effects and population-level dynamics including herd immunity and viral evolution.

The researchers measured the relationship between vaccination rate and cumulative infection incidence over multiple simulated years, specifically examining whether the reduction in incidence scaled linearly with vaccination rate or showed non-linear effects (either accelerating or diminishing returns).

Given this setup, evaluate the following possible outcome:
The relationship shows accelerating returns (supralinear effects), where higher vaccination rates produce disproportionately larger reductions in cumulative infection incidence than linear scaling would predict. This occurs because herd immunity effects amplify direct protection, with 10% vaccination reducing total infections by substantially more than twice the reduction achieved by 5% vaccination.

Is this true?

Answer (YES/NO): NO